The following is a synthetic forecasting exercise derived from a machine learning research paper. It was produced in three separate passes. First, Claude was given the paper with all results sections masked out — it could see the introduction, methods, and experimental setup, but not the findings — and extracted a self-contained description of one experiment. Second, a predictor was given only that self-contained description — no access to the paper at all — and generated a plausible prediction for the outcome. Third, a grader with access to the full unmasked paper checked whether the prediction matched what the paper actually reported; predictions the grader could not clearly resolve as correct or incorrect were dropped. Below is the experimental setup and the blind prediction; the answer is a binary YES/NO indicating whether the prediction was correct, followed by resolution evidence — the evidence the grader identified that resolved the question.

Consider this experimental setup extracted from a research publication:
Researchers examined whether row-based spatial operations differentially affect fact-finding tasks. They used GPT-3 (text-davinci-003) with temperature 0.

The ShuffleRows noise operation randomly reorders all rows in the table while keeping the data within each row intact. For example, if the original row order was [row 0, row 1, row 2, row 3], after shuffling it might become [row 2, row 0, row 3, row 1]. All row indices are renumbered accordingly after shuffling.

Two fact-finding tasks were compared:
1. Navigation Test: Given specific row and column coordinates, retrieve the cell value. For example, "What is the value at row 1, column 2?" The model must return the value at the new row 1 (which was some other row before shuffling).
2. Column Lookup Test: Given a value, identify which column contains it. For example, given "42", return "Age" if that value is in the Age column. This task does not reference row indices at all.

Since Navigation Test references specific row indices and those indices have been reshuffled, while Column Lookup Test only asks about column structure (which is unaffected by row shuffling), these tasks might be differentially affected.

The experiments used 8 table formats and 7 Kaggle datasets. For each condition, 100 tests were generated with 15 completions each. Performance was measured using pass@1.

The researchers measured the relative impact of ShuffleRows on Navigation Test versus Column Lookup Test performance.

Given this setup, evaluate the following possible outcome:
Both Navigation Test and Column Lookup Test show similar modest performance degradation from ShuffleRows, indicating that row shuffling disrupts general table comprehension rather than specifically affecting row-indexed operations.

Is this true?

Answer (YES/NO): NO